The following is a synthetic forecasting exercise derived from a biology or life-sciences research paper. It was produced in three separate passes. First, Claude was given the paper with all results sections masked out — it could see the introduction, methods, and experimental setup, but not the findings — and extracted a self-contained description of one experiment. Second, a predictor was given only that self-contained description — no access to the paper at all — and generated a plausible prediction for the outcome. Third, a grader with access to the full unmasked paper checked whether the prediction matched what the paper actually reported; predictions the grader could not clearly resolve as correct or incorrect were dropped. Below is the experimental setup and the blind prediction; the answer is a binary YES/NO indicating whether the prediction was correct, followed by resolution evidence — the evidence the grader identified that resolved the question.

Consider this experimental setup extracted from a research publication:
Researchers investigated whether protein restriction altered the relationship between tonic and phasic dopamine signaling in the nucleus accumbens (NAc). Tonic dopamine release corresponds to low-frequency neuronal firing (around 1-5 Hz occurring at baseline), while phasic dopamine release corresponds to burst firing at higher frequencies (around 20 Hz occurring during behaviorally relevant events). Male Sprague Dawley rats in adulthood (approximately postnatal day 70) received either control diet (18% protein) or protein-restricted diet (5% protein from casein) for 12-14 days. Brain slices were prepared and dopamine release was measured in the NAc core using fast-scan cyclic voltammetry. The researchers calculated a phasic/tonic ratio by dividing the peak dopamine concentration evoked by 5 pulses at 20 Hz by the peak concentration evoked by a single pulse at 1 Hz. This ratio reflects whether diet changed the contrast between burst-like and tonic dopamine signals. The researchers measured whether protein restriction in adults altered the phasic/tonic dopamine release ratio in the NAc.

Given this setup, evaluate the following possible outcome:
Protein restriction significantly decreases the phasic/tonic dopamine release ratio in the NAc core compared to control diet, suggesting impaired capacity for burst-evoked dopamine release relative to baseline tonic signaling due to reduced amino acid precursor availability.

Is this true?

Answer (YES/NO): NO